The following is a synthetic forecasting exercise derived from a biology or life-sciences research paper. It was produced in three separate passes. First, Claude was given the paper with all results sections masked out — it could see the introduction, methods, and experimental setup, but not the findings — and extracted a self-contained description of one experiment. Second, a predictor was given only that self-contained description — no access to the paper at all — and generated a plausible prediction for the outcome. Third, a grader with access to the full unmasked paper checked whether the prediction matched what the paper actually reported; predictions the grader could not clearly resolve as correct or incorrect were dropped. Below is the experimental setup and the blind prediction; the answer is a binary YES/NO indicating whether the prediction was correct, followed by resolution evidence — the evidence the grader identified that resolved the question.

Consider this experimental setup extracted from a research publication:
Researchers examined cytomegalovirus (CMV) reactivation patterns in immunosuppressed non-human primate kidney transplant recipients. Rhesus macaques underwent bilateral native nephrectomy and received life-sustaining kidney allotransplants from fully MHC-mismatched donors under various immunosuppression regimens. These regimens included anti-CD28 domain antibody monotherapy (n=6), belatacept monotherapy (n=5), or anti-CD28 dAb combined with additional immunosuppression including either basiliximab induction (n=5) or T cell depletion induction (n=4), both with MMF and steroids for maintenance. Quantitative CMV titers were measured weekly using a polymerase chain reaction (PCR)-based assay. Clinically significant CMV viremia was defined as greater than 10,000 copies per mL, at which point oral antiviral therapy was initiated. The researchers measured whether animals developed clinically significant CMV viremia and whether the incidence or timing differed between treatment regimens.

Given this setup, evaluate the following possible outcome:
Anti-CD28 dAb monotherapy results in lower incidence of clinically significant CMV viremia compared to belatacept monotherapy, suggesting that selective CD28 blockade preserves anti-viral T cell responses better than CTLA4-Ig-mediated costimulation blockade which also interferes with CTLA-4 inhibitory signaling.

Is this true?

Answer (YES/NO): NO